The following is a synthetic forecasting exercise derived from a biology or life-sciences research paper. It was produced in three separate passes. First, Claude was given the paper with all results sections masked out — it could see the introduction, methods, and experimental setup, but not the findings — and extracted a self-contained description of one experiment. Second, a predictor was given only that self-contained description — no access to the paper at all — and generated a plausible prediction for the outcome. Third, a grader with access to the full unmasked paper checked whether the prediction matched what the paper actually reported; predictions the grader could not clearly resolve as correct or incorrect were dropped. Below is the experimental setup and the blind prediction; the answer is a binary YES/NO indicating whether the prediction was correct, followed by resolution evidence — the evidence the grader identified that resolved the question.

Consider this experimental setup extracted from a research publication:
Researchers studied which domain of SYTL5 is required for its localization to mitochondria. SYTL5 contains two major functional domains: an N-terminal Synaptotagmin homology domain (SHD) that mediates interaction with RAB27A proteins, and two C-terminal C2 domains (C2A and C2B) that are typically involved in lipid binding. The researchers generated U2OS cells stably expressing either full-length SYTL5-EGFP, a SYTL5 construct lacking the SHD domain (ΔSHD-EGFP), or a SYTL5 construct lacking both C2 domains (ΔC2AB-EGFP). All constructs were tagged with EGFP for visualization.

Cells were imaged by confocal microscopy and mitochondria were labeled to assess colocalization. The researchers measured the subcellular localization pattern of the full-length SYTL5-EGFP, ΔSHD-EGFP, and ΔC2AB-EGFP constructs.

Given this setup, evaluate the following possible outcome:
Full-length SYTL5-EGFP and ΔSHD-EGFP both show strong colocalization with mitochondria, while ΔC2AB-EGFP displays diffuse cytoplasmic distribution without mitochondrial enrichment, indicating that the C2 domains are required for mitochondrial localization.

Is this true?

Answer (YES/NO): NO